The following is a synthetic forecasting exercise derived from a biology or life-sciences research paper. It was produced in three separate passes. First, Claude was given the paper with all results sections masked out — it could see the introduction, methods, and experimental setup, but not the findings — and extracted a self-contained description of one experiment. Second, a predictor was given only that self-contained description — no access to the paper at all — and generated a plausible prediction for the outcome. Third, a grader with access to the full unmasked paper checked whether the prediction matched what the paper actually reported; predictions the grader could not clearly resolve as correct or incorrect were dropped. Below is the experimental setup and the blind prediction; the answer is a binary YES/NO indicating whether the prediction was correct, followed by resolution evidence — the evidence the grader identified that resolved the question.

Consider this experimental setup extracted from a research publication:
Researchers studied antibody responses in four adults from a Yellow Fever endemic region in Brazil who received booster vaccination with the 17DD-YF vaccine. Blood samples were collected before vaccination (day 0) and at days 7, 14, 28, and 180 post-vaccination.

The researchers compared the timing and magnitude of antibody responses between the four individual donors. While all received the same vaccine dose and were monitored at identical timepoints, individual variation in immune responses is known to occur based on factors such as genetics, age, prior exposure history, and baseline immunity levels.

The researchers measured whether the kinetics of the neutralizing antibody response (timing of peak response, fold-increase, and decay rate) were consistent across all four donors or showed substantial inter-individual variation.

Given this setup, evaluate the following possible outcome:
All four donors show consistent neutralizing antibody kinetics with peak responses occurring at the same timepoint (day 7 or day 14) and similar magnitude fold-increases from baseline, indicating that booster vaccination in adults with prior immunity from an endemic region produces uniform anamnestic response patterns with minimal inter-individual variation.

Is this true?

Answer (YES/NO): NO